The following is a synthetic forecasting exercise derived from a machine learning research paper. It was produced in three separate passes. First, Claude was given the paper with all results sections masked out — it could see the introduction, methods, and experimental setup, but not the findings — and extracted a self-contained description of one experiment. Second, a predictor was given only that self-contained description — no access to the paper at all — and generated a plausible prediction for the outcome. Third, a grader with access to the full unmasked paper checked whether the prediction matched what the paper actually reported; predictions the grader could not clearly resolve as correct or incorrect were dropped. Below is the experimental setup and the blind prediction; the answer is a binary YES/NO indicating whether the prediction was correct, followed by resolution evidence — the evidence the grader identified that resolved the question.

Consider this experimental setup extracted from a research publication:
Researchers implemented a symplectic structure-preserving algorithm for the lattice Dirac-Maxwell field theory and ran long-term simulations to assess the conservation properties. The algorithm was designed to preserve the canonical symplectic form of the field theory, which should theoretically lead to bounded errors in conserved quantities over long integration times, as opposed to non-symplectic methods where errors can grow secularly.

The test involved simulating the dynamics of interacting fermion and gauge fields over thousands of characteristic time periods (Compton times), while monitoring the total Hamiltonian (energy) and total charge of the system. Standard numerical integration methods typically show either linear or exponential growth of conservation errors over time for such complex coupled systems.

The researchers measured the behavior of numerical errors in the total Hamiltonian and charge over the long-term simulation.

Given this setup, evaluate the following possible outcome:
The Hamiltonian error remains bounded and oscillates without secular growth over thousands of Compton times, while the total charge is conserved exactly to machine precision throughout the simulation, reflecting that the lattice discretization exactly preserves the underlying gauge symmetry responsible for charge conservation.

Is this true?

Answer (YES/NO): NO